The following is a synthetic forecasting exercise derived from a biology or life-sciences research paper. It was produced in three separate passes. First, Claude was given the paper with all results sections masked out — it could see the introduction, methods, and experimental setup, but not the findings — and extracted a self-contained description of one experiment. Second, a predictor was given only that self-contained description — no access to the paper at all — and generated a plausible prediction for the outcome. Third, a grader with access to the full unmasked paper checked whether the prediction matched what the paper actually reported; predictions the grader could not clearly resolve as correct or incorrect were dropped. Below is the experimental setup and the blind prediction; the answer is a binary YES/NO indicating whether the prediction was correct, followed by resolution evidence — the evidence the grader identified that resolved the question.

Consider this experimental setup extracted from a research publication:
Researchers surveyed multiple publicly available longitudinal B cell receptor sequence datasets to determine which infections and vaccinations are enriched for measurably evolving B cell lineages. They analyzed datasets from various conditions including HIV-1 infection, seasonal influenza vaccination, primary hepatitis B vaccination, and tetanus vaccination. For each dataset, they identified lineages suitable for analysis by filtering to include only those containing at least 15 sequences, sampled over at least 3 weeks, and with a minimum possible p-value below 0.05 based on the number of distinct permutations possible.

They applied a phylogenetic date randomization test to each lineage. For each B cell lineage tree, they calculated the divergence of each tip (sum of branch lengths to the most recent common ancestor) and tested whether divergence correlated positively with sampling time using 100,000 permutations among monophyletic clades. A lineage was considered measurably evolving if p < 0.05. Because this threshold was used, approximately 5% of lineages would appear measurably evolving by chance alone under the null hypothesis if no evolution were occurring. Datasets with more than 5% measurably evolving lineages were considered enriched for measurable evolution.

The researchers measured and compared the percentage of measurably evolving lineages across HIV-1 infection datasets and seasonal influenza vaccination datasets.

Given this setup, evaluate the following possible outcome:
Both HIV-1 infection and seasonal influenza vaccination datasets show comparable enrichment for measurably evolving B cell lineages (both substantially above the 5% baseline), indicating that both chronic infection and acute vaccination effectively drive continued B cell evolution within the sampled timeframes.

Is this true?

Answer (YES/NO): NO